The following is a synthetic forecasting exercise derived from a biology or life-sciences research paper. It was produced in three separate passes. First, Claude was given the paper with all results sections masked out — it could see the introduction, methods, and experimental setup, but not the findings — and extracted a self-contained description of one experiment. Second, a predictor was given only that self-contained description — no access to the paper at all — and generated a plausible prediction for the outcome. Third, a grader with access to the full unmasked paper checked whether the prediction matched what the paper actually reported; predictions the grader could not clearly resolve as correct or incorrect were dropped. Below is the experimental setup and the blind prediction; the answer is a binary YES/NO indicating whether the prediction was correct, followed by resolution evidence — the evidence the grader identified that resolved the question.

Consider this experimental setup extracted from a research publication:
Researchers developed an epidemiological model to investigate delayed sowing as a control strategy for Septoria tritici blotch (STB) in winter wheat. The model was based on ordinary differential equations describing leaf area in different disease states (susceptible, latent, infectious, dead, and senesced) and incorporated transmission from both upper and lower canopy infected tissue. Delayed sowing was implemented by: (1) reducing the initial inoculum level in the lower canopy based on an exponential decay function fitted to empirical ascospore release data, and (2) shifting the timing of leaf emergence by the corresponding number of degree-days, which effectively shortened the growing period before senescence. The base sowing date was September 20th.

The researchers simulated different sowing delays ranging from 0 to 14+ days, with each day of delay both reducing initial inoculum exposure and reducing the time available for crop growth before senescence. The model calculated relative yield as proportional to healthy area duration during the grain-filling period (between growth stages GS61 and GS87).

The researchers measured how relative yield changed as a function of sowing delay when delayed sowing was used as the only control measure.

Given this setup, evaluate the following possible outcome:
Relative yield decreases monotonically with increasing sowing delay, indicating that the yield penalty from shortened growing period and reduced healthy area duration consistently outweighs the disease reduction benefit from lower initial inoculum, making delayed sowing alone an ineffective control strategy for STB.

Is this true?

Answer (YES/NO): NO